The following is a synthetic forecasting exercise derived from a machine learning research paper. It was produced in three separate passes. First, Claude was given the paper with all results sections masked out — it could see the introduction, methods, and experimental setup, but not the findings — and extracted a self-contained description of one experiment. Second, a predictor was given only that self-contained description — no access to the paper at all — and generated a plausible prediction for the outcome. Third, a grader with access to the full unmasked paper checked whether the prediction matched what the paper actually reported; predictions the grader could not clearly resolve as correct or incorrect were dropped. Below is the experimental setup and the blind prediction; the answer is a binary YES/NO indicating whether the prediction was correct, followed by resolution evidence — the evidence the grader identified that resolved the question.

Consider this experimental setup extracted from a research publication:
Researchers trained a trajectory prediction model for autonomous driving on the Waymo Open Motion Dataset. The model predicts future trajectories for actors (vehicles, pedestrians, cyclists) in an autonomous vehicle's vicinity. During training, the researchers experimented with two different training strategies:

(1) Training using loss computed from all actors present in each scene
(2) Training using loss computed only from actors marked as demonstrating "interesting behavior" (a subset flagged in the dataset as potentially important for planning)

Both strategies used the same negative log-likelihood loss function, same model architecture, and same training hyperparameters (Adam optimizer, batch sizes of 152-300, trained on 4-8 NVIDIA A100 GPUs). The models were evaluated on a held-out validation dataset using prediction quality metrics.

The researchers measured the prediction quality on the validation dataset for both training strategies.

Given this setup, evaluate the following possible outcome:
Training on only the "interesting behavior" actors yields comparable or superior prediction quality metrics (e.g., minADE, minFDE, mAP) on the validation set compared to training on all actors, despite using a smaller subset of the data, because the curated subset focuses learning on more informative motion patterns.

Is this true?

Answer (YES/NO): YES